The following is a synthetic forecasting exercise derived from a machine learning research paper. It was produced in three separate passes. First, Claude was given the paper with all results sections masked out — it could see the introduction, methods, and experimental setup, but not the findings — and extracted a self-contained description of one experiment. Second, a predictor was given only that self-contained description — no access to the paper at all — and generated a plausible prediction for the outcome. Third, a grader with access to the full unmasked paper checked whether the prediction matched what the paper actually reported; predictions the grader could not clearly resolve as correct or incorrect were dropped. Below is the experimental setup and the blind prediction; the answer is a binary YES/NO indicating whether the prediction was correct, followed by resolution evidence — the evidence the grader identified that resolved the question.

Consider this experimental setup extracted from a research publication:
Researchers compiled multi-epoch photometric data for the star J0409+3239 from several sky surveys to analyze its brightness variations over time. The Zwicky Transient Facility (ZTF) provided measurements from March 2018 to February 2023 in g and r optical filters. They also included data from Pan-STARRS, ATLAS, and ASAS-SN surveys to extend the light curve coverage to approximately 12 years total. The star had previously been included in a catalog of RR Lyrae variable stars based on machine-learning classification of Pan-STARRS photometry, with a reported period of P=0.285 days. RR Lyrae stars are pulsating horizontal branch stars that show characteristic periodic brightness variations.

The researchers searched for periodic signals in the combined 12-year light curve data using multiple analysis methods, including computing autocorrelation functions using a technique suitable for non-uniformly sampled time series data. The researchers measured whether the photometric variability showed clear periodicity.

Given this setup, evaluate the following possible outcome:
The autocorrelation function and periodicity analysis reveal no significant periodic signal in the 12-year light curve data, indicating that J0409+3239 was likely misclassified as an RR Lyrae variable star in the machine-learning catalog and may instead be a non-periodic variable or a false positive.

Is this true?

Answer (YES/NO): YES